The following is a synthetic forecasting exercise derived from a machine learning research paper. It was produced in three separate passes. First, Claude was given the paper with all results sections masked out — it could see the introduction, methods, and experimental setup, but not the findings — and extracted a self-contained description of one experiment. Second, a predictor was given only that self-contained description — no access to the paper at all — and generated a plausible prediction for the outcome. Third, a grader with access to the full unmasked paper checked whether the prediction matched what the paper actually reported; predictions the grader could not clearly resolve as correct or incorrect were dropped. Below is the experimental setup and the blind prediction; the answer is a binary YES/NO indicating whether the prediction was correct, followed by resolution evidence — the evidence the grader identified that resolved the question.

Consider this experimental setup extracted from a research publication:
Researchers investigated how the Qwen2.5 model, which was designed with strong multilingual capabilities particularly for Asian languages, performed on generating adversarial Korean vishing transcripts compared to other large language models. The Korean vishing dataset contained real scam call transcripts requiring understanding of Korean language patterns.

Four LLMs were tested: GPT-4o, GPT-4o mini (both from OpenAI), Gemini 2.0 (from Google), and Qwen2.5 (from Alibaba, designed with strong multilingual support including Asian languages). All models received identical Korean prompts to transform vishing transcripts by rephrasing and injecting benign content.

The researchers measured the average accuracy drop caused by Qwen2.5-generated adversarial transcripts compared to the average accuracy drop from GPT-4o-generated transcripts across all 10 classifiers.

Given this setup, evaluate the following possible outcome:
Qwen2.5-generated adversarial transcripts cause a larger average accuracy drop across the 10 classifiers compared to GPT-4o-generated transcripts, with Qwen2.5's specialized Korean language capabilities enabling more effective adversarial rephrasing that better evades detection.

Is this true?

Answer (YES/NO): NO